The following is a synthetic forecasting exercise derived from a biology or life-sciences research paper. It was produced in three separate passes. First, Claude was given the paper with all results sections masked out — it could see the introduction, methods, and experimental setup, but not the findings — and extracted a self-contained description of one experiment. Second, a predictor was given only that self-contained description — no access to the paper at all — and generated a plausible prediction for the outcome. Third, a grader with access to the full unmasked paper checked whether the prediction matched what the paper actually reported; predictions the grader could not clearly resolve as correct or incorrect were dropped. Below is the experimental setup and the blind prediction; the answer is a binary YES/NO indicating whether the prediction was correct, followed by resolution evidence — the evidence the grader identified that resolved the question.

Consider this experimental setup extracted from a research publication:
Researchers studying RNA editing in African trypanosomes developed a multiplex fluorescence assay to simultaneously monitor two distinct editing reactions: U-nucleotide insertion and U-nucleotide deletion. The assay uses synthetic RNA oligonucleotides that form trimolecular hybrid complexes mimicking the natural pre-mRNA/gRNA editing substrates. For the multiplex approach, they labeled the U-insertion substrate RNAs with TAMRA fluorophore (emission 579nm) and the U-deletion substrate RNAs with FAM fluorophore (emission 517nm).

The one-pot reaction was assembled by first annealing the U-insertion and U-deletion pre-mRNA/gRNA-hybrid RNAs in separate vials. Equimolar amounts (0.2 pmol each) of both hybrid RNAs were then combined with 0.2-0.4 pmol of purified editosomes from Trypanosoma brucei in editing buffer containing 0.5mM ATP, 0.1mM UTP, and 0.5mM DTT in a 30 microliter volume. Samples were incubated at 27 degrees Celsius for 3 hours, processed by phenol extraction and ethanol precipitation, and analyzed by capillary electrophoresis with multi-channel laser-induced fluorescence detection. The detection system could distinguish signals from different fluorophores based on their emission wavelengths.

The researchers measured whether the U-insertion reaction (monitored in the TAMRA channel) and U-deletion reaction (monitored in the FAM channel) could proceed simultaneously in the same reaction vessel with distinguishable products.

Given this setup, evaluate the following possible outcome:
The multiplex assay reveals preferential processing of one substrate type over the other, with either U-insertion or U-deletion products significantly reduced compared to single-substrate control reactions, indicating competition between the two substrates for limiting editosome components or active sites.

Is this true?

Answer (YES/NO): NO